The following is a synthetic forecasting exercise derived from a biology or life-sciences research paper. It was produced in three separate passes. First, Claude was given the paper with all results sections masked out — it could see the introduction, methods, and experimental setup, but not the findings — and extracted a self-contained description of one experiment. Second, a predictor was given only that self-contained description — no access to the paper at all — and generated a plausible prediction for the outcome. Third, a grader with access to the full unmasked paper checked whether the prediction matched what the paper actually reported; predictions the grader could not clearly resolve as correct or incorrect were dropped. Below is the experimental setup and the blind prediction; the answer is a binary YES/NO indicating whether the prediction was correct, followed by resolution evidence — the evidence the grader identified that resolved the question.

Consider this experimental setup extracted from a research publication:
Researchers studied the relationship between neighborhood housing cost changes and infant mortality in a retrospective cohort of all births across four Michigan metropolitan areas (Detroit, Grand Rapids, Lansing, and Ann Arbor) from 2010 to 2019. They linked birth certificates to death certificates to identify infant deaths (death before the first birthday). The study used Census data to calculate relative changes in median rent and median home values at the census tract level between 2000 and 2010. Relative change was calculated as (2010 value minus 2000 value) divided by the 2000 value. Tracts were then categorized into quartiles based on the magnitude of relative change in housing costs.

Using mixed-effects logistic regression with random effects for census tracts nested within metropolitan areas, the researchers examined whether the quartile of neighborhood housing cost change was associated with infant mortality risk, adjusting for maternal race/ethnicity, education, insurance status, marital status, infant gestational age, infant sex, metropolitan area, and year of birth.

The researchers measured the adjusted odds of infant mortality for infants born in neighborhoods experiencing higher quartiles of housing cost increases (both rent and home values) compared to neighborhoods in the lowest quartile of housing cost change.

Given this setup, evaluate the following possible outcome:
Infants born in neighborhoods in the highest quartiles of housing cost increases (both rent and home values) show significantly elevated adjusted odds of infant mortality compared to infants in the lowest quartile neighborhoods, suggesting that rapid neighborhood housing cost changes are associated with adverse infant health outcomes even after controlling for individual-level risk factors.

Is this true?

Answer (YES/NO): NO